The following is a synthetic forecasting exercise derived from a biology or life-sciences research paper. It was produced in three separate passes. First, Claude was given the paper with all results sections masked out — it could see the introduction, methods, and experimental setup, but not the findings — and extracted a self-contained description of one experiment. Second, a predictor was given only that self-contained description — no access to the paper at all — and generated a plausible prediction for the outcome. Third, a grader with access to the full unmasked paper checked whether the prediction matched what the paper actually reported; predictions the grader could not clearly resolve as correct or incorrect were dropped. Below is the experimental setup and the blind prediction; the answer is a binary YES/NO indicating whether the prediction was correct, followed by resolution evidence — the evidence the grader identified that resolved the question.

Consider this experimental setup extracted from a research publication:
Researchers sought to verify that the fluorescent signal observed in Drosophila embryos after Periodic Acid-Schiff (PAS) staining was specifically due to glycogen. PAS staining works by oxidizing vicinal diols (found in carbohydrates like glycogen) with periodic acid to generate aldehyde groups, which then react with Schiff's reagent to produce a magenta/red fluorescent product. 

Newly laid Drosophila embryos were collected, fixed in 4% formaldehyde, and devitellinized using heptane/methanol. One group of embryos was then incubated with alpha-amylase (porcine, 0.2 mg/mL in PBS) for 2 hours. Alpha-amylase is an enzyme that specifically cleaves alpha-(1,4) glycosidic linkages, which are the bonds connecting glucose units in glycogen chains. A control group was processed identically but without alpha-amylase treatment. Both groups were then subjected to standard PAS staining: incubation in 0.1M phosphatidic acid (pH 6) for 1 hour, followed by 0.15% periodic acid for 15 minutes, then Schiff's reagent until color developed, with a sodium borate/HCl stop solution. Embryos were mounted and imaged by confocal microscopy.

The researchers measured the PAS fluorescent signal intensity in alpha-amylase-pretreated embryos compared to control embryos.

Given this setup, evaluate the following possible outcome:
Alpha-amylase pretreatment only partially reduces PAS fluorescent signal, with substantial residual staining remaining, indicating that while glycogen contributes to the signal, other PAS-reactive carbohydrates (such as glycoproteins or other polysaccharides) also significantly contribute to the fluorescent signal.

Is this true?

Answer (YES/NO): NO